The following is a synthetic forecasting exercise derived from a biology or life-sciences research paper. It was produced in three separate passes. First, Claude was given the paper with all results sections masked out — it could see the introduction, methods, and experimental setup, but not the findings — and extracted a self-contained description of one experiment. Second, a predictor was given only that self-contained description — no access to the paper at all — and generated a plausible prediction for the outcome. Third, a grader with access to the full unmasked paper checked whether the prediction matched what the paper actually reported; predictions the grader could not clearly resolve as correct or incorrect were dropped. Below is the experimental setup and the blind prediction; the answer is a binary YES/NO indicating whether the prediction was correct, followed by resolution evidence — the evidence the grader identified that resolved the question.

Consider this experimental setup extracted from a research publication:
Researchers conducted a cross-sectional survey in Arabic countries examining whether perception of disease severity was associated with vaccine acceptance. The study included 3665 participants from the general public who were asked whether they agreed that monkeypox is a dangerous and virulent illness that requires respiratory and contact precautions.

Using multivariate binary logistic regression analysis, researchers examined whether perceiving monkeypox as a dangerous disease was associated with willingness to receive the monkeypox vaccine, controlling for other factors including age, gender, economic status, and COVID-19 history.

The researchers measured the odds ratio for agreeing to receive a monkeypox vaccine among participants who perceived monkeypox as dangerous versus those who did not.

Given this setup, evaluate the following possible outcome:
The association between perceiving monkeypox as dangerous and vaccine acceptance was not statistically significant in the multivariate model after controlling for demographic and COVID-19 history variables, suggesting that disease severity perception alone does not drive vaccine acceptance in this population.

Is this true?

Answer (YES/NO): NO